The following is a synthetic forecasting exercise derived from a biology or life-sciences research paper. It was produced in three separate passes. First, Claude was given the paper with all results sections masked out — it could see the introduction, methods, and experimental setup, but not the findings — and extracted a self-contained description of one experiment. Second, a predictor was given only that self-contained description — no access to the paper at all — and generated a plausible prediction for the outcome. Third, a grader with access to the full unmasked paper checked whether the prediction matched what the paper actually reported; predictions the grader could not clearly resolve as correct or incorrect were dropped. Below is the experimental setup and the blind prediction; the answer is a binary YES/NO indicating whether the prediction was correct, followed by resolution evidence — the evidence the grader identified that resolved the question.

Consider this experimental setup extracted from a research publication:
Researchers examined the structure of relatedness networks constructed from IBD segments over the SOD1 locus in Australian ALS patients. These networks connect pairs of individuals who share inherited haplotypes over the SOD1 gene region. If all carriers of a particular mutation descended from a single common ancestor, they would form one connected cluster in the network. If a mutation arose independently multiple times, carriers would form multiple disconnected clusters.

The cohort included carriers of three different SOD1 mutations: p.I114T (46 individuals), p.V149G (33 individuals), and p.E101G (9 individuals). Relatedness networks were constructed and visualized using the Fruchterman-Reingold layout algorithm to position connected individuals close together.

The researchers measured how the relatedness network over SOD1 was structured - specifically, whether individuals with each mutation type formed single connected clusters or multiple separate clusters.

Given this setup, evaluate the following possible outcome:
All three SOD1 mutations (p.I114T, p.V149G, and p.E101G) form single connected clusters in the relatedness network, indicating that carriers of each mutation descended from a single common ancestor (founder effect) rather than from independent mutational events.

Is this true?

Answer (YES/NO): NO